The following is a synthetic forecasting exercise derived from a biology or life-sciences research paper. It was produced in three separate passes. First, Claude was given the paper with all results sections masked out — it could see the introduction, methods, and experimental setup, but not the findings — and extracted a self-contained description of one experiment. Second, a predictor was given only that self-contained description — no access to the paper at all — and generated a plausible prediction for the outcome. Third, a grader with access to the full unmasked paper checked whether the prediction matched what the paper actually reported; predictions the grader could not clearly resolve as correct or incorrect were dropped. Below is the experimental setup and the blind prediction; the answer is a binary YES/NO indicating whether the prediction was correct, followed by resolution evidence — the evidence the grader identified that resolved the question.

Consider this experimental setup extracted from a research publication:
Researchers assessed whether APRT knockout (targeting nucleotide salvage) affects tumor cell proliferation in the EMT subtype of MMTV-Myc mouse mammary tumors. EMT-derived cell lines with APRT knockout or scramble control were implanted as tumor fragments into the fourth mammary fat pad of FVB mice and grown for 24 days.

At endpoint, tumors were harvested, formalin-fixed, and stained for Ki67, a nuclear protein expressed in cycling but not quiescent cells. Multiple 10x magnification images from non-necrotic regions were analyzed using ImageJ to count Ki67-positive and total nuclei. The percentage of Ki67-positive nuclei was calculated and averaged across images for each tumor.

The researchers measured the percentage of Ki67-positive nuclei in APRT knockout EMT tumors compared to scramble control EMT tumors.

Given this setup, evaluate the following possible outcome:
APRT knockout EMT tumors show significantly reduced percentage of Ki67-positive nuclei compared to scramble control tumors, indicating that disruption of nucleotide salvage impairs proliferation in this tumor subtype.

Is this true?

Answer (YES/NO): YES